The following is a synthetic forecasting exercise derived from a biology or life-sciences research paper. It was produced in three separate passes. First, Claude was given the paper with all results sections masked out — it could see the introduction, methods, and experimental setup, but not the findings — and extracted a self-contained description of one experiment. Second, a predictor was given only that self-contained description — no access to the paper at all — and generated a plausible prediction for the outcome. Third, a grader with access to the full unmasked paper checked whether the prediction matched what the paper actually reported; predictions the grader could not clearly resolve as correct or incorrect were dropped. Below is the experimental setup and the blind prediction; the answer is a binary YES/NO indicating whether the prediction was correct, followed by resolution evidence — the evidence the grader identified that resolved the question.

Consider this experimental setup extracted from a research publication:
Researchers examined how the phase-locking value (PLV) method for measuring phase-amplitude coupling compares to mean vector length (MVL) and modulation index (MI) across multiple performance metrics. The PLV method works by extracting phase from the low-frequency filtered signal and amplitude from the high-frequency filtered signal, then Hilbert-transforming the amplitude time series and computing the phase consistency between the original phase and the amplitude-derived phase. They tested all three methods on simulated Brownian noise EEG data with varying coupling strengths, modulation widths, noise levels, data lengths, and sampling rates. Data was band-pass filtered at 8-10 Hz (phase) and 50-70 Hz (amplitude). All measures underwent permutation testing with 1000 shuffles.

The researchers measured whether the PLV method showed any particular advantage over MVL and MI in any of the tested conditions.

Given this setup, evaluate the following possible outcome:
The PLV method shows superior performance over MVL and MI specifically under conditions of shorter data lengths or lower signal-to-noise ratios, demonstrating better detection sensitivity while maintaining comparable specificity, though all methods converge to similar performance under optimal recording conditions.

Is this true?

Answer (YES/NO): NO